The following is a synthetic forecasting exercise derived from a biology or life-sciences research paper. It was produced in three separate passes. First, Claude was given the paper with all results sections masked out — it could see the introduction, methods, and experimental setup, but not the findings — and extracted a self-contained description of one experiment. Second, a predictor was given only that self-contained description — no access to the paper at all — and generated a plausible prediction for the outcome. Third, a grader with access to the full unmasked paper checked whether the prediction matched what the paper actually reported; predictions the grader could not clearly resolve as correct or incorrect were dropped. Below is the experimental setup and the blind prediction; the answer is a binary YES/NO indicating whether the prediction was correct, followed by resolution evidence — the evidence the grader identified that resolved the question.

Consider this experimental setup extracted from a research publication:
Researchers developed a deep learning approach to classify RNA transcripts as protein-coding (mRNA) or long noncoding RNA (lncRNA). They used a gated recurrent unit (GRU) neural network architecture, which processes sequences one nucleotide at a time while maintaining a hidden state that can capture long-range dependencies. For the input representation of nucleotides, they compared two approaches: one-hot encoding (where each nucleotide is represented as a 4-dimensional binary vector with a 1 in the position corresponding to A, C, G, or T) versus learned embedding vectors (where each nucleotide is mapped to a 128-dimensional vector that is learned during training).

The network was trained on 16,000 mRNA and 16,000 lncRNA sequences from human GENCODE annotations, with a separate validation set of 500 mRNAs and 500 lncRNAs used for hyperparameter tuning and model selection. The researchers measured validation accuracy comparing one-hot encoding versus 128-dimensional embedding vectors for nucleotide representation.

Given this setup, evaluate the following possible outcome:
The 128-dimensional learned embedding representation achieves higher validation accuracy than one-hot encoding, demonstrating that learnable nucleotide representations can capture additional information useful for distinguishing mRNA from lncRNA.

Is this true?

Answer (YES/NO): YES